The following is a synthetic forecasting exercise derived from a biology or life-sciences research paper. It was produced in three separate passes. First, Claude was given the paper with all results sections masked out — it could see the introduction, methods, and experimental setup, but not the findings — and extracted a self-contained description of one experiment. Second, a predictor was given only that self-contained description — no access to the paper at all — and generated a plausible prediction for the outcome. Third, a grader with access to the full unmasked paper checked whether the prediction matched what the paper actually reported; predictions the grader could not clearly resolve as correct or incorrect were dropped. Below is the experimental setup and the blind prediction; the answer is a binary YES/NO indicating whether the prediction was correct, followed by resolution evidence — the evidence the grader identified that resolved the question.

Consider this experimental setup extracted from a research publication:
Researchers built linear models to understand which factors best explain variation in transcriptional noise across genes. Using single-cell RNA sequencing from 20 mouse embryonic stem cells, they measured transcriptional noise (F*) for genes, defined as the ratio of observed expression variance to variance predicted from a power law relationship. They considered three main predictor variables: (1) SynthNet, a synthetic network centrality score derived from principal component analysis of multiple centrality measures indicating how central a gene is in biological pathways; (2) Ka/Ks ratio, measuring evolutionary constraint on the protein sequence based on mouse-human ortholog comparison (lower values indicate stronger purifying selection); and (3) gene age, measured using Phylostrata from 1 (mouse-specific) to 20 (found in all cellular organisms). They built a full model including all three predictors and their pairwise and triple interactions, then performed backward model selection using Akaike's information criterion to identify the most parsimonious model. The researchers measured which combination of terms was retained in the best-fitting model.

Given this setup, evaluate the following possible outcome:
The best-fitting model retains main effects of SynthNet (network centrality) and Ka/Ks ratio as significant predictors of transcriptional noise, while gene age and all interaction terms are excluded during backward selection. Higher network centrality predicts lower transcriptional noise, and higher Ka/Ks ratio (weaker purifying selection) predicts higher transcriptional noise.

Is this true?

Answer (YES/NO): NO